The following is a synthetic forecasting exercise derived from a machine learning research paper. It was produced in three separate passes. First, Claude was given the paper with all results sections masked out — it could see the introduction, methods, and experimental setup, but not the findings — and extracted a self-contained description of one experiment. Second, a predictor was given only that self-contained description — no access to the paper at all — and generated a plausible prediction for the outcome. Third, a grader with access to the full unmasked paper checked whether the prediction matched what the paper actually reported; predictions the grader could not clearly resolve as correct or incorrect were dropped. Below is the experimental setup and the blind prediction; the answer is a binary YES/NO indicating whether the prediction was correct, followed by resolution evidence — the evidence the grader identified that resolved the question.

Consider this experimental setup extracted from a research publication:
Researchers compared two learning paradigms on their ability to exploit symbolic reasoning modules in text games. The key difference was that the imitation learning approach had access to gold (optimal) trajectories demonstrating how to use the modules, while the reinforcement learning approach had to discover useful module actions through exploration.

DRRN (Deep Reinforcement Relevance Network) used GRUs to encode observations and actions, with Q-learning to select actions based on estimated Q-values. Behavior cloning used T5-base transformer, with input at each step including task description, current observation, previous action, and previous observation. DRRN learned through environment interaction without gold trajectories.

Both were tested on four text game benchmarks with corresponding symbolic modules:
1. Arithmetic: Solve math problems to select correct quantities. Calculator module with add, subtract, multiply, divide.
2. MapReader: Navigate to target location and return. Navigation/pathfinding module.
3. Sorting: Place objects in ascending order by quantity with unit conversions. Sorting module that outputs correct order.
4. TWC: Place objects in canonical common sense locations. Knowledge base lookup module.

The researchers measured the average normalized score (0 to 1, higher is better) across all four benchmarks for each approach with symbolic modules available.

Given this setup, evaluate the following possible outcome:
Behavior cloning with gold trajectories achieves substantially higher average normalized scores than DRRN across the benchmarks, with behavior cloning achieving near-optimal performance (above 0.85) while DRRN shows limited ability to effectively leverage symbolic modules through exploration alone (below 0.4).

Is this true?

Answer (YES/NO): YES